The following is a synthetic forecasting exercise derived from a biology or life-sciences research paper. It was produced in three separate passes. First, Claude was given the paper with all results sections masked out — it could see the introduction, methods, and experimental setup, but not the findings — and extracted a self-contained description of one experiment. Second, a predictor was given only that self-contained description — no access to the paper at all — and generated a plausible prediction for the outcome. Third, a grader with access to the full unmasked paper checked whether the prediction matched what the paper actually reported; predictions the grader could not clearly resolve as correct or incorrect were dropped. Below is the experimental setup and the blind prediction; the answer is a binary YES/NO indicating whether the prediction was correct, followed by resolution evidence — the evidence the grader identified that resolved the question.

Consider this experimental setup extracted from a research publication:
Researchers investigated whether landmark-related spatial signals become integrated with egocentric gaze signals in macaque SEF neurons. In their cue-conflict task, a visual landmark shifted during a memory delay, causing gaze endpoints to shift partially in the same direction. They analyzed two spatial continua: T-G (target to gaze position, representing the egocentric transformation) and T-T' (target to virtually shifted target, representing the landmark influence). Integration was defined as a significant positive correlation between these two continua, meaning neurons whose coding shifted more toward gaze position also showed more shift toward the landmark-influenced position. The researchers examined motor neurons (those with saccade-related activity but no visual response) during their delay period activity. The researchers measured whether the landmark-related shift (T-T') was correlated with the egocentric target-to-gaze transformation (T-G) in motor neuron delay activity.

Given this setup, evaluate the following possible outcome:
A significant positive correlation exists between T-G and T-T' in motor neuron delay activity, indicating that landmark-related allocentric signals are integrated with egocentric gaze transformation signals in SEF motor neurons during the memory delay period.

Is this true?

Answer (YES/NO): NO